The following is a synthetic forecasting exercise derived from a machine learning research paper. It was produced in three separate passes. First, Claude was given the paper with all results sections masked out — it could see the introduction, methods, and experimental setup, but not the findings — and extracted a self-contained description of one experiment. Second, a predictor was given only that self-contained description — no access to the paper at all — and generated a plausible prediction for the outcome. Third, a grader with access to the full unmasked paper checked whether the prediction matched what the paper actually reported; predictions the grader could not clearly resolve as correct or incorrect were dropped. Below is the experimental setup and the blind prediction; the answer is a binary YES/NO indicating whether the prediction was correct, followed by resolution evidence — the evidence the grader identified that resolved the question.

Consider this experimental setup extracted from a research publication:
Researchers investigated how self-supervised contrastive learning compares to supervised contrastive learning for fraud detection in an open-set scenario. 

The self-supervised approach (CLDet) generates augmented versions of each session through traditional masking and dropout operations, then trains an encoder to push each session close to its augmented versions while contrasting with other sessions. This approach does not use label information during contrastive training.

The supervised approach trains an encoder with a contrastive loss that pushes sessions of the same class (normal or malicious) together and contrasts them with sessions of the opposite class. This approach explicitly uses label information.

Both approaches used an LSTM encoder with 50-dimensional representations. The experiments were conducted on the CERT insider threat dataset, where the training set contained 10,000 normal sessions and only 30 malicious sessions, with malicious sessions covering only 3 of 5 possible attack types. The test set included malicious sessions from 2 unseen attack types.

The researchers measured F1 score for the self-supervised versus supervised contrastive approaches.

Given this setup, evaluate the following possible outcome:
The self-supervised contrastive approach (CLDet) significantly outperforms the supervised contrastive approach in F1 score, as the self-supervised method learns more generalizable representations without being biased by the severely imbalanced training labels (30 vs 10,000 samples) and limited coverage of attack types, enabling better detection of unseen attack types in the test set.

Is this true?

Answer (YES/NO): NO